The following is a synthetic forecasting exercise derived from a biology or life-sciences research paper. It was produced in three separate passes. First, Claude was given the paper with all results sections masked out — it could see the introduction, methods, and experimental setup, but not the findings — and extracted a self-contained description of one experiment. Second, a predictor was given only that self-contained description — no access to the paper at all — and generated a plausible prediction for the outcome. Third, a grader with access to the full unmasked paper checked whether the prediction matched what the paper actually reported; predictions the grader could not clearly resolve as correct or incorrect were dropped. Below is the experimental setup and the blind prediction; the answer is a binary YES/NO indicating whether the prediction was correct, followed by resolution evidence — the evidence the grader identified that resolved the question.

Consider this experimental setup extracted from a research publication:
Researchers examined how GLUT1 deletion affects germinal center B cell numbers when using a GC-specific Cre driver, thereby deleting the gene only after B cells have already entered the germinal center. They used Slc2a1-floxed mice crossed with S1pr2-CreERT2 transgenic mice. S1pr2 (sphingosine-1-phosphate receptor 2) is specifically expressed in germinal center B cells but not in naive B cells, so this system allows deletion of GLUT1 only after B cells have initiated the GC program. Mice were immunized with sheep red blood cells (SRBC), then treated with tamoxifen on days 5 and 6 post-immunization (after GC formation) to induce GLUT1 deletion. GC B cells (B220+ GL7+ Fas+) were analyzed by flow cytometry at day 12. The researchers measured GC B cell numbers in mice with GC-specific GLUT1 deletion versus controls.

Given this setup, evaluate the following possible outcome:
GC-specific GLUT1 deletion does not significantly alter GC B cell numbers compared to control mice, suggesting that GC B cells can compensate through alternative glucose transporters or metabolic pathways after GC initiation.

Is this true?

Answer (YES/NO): NO